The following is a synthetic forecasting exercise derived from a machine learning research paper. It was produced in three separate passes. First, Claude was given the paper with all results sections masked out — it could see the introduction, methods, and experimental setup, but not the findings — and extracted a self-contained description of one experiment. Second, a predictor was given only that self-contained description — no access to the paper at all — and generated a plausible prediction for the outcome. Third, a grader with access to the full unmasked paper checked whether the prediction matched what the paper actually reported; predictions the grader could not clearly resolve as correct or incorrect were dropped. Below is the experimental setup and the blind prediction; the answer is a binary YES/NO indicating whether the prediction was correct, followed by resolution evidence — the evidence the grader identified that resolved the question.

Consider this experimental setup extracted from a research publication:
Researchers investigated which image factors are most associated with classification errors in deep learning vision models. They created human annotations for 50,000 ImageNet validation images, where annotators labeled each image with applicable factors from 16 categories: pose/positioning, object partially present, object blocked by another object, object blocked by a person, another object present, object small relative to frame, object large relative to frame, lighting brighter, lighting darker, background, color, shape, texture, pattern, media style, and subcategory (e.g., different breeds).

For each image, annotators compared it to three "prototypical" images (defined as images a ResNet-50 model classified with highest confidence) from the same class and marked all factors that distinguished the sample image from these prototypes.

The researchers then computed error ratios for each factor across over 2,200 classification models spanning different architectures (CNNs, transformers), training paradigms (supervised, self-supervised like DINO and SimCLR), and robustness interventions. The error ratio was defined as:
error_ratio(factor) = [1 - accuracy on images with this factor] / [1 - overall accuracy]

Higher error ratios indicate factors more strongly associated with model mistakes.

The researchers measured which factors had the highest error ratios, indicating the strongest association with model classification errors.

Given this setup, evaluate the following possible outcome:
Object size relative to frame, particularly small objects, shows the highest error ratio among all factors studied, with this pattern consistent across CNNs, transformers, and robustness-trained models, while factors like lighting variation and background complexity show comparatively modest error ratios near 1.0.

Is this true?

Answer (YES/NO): NO